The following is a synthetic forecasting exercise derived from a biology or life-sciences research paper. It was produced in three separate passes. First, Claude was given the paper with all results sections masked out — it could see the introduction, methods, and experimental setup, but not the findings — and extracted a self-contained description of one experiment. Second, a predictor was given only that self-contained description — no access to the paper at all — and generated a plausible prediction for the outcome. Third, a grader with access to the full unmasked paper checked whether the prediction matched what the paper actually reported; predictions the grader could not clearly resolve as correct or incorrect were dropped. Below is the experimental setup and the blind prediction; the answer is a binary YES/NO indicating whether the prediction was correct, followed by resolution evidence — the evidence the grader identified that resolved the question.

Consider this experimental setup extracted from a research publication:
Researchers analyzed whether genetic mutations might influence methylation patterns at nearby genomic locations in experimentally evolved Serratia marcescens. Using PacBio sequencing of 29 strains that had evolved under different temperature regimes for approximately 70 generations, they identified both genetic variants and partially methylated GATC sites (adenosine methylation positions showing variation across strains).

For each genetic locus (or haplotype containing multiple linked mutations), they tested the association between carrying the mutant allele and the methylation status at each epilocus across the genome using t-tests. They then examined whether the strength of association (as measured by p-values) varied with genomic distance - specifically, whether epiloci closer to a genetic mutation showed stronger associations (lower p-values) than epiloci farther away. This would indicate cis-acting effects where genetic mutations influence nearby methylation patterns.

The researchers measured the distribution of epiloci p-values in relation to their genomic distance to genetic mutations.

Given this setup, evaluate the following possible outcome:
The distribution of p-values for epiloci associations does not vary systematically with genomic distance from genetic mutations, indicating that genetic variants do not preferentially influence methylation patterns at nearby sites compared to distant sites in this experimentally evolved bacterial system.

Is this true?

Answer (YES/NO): YES